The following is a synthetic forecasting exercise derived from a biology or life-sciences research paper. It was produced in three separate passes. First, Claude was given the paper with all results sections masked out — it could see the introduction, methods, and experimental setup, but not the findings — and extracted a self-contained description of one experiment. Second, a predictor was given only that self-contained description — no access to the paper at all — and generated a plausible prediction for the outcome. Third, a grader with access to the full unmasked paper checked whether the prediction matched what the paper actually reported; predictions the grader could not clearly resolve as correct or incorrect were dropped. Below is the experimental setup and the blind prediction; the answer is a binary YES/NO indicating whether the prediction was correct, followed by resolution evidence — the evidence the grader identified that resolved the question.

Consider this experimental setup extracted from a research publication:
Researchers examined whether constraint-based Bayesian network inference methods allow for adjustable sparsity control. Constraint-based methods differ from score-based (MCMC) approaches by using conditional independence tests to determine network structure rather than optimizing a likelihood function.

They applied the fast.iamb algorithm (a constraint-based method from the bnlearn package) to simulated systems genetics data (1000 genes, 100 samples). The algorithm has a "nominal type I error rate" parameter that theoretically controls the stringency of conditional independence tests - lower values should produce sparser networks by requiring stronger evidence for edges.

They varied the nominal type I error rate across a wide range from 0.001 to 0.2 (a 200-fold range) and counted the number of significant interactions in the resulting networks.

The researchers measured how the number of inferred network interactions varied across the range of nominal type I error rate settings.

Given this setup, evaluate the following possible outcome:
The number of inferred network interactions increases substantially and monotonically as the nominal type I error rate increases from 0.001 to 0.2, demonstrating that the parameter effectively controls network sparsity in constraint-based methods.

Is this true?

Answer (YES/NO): NO